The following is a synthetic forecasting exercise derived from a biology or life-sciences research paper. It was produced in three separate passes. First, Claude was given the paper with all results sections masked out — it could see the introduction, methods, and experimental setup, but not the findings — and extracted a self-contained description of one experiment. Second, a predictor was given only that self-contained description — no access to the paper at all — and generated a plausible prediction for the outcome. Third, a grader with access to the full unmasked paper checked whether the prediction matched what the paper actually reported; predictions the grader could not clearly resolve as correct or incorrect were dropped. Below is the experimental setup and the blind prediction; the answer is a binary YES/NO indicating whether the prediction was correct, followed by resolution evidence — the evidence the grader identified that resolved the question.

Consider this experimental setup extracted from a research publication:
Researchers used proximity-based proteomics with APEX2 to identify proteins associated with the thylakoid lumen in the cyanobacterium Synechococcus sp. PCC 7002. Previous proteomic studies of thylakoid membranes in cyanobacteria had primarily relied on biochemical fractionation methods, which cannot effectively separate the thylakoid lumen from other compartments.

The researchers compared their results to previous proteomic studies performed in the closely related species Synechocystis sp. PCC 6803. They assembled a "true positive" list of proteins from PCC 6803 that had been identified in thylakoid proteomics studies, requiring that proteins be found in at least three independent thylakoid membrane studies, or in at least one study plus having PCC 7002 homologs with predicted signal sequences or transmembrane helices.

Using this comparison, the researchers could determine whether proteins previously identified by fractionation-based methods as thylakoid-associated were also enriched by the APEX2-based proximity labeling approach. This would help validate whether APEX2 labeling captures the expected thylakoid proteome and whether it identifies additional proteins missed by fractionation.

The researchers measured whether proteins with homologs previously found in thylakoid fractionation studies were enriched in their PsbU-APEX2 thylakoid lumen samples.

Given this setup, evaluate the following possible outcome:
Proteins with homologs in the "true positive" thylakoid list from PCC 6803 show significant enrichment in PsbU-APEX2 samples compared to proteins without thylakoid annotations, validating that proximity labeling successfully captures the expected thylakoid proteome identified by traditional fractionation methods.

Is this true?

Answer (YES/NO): YES